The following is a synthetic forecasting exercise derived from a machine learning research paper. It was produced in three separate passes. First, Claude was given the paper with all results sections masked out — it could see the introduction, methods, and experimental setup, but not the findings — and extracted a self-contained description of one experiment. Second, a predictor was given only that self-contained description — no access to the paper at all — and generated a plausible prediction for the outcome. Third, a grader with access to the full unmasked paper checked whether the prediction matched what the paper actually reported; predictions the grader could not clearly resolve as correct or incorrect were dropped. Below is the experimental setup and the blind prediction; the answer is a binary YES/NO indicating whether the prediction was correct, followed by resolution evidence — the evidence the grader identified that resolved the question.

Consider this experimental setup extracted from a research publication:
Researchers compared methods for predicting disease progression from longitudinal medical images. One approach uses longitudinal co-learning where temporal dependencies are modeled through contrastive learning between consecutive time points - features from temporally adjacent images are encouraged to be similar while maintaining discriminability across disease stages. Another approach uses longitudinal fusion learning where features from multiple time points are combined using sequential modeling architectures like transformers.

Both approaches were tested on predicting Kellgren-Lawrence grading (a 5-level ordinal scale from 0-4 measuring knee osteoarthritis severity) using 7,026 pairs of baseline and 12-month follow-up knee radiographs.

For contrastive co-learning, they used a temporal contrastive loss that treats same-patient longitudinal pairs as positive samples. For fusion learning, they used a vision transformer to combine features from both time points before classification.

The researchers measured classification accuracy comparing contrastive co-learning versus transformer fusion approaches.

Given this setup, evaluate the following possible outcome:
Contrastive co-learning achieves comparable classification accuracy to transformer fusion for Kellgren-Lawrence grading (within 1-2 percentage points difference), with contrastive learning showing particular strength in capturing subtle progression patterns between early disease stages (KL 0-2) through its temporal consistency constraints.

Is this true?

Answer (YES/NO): NO